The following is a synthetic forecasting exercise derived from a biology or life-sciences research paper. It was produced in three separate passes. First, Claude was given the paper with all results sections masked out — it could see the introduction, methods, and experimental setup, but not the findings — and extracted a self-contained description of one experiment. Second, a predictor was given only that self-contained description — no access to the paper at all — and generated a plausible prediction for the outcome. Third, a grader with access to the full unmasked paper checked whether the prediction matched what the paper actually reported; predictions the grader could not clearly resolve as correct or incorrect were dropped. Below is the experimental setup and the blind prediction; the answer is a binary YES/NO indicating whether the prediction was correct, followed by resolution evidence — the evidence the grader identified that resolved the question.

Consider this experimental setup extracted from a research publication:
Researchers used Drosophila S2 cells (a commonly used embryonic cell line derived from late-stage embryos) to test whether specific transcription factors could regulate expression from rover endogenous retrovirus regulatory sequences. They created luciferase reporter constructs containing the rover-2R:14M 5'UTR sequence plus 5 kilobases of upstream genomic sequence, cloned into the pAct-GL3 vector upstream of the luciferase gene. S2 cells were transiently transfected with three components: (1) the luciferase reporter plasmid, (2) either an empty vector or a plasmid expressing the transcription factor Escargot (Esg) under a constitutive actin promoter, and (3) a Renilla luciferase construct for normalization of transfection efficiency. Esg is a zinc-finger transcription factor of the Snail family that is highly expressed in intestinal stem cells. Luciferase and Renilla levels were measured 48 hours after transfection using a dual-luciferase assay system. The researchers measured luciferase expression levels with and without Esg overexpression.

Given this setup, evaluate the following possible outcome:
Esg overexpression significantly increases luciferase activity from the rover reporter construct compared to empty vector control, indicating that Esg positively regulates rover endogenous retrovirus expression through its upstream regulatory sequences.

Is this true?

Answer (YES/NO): YES